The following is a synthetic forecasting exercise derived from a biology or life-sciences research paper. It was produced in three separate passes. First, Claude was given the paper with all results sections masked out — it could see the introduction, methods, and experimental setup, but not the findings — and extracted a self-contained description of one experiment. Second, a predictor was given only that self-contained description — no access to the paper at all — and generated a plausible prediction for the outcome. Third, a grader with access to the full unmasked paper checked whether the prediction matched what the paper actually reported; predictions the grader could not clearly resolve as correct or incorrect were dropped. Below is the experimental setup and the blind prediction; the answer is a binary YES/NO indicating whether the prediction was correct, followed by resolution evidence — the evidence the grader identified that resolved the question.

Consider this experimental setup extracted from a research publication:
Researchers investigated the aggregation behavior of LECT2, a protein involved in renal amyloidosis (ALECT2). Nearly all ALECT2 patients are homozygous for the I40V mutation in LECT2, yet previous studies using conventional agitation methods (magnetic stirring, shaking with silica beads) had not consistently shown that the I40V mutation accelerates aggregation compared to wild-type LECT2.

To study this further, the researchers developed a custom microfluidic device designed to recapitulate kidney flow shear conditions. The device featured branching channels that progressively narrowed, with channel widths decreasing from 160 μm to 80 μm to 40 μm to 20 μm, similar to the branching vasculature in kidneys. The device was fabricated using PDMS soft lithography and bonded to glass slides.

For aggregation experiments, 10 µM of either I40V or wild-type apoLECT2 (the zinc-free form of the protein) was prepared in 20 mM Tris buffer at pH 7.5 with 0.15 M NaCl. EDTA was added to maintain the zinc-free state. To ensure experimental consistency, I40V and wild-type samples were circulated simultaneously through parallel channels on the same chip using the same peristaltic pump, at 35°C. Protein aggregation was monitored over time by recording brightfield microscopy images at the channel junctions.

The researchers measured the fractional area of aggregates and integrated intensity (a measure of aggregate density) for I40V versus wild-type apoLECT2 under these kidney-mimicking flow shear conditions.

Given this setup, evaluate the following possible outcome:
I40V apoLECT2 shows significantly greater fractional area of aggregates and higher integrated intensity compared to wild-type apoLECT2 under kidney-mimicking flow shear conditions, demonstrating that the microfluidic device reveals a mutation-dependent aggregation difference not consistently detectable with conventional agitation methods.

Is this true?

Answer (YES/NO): YES